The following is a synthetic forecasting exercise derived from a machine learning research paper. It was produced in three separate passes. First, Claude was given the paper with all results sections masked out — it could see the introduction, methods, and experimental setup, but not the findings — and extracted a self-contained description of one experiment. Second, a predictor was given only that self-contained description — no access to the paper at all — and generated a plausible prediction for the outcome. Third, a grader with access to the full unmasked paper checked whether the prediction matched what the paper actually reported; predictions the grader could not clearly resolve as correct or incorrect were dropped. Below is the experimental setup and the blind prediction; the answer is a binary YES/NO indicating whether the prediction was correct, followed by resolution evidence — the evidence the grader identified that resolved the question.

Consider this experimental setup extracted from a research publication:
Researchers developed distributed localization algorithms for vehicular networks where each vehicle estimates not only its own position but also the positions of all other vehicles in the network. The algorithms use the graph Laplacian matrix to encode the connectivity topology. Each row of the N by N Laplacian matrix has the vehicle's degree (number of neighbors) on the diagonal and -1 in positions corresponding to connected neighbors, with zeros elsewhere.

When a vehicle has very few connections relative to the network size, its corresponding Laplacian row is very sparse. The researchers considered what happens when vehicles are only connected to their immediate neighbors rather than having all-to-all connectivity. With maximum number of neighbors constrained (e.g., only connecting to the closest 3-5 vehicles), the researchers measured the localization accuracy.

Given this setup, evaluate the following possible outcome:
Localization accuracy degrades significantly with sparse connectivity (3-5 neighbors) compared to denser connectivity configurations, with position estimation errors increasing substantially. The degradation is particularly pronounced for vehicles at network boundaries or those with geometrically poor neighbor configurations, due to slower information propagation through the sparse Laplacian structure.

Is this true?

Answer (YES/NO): NO